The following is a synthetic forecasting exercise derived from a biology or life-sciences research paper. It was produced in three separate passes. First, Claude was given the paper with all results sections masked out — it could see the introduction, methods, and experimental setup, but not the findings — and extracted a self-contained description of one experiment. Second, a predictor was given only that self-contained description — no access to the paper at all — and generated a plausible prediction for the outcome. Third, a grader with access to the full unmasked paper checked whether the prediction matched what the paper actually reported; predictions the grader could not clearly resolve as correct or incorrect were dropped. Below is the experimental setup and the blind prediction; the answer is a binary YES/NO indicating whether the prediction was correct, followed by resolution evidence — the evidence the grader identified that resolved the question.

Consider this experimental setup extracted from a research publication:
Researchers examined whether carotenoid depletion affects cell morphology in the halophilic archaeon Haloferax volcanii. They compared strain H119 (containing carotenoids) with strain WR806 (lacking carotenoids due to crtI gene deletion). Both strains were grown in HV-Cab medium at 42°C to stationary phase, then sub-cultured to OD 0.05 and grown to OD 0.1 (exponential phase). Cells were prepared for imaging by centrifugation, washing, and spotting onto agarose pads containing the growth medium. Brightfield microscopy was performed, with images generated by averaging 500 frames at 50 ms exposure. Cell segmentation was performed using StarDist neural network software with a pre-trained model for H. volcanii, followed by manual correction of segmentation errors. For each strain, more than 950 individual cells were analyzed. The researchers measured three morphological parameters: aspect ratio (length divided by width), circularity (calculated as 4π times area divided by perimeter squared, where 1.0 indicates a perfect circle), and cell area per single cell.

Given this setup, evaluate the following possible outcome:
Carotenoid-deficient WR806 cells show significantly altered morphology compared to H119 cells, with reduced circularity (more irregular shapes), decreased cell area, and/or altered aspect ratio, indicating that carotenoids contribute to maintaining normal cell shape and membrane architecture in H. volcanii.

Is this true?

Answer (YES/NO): NO